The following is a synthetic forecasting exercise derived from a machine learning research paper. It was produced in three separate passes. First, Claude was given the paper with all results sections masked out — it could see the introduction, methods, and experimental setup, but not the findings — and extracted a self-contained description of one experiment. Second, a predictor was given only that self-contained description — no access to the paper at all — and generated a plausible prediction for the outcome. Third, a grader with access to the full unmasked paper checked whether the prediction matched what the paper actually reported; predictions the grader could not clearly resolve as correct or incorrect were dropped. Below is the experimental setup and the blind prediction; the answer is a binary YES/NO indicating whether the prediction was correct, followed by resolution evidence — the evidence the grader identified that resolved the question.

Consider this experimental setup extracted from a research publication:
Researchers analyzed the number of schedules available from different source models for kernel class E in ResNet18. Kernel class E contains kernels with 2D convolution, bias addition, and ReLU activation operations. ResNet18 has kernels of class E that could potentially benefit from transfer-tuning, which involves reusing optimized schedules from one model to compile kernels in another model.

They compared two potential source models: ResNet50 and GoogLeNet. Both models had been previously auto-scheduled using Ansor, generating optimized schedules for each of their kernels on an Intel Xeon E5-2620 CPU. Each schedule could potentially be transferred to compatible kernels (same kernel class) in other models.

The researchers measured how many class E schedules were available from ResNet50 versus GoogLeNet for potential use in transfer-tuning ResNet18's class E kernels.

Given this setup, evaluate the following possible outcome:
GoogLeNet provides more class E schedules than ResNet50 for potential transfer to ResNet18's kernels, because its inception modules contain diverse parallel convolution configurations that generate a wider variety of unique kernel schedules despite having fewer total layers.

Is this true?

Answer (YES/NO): YES